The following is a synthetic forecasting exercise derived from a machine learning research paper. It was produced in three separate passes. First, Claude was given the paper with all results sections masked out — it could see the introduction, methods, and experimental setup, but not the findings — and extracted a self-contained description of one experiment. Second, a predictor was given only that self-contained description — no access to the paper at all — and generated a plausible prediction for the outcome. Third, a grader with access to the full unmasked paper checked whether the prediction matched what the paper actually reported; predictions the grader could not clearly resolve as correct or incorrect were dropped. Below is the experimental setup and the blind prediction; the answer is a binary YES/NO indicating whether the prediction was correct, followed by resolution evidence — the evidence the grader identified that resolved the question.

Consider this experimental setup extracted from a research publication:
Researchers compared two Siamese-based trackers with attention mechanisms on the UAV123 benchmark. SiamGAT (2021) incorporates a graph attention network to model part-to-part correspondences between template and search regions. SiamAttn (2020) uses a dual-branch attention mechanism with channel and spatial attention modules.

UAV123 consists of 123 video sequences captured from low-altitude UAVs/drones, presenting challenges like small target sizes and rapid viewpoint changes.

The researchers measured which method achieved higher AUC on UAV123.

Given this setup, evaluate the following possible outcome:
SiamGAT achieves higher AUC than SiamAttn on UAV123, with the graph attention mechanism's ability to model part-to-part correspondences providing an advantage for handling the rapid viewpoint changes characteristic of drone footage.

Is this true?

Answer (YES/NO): NO